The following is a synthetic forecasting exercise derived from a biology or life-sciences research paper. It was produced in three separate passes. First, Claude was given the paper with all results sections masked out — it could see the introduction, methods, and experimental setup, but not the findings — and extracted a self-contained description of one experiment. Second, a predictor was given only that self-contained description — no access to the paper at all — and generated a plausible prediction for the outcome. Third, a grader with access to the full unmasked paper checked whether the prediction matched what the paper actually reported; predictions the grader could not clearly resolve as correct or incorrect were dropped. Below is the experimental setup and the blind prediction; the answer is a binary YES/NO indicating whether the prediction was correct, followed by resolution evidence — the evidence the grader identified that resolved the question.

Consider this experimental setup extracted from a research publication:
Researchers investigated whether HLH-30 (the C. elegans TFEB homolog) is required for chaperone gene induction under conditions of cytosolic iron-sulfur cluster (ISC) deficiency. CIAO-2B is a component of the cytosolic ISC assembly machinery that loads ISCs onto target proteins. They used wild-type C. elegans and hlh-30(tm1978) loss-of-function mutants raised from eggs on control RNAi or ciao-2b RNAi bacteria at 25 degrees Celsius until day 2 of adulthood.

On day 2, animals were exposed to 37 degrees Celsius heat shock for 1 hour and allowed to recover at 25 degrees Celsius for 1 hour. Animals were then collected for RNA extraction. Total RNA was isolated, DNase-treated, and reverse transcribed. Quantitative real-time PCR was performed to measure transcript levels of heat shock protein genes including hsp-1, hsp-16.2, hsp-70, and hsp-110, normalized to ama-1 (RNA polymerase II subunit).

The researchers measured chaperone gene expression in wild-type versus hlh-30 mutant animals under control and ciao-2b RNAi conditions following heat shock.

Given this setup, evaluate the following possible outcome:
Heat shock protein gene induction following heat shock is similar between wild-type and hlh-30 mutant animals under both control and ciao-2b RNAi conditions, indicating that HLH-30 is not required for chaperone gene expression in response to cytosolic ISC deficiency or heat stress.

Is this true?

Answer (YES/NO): NO